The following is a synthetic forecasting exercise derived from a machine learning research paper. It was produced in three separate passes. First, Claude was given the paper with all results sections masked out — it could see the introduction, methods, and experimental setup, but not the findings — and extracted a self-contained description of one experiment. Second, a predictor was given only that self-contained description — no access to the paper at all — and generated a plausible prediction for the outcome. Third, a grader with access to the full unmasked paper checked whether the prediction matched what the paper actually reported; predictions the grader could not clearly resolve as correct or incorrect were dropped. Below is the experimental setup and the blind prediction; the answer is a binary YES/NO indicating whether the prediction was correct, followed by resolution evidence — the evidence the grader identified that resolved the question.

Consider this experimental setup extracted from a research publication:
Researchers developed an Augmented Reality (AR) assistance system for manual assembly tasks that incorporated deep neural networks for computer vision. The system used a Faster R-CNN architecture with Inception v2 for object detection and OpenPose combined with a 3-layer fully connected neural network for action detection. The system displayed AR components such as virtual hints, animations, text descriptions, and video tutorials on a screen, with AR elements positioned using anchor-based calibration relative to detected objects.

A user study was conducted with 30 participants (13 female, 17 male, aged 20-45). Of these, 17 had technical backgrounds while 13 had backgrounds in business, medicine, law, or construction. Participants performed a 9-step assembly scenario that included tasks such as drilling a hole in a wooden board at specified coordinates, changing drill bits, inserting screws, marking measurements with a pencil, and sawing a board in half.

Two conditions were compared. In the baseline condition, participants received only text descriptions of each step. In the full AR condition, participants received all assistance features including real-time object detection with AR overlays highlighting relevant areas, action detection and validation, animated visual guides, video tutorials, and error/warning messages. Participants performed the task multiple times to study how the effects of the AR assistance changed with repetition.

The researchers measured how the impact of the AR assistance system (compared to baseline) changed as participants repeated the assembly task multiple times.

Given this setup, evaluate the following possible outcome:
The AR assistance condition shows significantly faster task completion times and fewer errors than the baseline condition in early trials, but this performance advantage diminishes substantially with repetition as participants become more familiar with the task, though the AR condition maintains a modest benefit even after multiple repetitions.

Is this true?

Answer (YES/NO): NO